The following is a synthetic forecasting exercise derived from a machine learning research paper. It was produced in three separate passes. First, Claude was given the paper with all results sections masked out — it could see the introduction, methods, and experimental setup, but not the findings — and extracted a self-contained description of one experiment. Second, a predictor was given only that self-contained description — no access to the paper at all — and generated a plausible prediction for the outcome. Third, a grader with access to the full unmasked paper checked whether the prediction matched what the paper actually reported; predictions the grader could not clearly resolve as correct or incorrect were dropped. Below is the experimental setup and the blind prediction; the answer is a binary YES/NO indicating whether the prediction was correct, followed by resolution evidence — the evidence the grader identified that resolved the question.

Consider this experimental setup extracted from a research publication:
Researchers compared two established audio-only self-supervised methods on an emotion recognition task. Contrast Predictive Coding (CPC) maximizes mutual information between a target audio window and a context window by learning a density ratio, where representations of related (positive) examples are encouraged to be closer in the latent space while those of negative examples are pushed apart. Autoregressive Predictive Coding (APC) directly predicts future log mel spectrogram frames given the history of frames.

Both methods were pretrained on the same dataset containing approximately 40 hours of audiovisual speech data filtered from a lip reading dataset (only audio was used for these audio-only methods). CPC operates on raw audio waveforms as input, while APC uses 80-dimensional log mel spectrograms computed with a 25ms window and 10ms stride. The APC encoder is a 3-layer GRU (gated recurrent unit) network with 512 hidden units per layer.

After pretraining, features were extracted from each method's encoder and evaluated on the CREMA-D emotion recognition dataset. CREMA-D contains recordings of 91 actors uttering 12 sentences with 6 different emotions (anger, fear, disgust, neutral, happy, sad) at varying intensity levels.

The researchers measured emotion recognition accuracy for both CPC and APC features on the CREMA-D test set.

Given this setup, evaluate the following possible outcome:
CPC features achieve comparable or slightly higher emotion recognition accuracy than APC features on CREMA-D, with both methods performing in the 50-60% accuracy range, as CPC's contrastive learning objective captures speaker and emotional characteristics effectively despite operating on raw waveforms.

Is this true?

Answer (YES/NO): NO